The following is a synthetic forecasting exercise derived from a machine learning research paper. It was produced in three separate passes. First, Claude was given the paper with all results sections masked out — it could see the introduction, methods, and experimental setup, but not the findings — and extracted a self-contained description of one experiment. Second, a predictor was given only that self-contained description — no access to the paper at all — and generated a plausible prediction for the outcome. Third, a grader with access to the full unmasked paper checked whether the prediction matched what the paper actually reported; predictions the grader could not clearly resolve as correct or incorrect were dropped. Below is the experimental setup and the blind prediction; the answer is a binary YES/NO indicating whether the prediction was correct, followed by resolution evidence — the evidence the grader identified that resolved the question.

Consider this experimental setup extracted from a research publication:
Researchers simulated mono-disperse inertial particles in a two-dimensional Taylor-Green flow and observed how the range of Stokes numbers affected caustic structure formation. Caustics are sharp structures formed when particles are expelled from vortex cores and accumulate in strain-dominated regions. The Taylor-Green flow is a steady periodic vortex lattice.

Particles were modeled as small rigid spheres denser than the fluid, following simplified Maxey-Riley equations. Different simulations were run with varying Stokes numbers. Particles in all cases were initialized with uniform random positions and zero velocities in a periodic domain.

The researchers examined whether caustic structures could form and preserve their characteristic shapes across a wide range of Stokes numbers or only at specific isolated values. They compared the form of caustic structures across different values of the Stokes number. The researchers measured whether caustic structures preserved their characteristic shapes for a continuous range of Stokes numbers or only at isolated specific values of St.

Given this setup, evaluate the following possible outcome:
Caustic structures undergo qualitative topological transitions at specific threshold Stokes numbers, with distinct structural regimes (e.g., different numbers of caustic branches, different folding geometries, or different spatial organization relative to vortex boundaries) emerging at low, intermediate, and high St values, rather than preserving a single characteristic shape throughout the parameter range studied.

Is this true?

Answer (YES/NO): NO